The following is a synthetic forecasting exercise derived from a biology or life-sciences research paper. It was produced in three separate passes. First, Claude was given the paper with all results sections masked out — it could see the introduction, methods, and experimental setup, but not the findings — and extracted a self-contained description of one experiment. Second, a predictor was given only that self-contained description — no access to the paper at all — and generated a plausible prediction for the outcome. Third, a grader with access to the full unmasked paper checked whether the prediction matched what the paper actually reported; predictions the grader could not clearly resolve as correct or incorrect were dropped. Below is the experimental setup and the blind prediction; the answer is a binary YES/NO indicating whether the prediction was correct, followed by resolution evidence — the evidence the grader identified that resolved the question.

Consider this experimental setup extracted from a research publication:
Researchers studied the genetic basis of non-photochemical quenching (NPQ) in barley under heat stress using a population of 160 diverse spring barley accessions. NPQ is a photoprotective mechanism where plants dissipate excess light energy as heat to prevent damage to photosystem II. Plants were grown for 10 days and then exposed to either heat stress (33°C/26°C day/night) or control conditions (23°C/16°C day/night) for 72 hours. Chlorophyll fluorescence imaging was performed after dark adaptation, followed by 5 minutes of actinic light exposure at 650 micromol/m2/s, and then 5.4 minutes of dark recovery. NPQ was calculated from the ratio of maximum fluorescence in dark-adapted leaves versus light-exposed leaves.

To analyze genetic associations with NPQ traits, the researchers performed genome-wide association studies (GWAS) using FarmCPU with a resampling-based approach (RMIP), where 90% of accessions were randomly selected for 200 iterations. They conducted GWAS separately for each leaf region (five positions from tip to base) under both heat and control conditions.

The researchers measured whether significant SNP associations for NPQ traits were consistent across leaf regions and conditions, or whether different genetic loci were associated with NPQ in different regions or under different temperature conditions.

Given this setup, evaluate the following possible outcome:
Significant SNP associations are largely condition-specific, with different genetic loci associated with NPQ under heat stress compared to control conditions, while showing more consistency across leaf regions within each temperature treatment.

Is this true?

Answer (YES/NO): NO